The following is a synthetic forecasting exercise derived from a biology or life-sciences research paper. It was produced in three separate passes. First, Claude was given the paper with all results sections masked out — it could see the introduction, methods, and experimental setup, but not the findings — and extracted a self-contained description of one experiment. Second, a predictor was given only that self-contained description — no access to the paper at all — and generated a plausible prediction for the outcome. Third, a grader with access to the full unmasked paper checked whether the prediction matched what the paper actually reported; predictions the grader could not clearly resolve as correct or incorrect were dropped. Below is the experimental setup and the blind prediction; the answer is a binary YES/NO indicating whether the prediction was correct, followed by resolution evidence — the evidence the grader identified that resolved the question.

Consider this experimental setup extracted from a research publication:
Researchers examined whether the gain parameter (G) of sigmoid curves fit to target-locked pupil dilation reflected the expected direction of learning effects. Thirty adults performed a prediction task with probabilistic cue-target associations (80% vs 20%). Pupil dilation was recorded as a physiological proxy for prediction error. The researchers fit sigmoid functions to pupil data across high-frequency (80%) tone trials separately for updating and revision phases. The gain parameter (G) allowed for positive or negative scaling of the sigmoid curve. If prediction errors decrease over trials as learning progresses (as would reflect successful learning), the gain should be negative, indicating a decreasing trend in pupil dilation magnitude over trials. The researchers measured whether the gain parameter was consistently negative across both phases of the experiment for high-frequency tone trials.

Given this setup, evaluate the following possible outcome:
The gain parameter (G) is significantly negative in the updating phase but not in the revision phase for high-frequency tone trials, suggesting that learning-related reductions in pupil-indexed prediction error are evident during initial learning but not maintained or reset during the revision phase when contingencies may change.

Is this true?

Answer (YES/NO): NO